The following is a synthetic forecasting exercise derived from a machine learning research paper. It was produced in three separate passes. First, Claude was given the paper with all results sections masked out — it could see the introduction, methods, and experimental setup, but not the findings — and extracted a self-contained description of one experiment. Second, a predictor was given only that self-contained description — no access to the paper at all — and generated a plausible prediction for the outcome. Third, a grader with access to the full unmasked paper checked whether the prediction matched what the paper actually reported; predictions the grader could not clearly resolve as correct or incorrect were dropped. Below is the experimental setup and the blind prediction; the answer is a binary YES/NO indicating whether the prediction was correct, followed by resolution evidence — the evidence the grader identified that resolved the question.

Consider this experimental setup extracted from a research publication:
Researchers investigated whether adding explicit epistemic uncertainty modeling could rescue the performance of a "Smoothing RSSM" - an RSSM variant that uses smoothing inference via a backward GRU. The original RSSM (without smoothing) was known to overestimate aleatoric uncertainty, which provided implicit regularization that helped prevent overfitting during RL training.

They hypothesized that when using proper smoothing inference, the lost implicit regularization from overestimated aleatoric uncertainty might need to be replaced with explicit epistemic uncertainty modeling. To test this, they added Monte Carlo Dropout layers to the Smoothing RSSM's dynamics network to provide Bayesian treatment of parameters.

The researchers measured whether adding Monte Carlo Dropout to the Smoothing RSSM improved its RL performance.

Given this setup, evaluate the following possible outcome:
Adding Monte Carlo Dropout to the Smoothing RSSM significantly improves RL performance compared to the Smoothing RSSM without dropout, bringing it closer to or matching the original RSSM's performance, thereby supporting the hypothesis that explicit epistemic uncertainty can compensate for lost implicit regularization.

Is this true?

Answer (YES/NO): NO